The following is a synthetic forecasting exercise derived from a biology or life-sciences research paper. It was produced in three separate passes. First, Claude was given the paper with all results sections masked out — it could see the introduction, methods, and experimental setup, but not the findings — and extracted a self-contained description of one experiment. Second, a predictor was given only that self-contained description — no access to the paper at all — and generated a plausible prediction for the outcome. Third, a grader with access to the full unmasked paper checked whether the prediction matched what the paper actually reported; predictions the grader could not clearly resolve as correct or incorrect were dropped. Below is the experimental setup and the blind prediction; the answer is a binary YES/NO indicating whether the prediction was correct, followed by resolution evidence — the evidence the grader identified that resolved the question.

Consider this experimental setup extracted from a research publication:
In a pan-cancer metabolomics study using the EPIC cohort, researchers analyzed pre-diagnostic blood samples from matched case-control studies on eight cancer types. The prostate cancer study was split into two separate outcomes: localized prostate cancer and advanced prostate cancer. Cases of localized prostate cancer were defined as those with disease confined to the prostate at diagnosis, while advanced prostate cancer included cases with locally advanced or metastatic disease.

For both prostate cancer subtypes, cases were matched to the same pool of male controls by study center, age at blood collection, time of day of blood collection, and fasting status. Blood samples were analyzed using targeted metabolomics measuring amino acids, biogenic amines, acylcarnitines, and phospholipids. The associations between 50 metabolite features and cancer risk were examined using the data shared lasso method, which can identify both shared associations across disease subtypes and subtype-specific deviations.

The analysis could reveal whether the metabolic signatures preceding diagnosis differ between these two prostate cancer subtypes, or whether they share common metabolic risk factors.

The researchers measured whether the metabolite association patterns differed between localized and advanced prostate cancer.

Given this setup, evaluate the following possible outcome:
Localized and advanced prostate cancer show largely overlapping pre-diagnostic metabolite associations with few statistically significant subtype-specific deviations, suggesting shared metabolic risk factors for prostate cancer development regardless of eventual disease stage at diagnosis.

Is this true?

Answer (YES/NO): NO